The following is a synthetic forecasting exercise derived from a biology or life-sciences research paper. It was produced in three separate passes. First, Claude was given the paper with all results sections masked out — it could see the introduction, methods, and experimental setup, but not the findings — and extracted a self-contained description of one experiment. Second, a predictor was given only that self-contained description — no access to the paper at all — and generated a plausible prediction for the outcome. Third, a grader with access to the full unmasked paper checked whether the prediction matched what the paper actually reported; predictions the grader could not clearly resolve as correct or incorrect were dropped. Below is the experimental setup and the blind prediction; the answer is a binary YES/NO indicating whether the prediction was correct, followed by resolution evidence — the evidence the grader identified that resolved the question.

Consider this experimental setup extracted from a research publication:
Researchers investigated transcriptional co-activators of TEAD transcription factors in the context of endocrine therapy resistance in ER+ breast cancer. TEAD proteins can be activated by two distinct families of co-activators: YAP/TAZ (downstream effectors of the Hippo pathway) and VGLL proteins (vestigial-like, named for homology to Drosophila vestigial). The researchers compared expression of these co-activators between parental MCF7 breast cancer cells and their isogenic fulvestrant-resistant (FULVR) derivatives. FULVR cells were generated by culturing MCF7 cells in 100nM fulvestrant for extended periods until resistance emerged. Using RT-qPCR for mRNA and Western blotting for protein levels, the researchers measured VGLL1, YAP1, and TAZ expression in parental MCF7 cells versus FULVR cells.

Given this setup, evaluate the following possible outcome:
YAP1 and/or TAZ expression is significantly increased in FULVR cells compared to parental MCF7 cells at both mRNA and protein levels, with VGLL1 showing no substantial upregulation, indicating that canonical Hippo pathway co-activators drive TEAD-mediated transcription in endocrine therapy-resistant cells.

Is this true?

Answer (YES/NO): NO